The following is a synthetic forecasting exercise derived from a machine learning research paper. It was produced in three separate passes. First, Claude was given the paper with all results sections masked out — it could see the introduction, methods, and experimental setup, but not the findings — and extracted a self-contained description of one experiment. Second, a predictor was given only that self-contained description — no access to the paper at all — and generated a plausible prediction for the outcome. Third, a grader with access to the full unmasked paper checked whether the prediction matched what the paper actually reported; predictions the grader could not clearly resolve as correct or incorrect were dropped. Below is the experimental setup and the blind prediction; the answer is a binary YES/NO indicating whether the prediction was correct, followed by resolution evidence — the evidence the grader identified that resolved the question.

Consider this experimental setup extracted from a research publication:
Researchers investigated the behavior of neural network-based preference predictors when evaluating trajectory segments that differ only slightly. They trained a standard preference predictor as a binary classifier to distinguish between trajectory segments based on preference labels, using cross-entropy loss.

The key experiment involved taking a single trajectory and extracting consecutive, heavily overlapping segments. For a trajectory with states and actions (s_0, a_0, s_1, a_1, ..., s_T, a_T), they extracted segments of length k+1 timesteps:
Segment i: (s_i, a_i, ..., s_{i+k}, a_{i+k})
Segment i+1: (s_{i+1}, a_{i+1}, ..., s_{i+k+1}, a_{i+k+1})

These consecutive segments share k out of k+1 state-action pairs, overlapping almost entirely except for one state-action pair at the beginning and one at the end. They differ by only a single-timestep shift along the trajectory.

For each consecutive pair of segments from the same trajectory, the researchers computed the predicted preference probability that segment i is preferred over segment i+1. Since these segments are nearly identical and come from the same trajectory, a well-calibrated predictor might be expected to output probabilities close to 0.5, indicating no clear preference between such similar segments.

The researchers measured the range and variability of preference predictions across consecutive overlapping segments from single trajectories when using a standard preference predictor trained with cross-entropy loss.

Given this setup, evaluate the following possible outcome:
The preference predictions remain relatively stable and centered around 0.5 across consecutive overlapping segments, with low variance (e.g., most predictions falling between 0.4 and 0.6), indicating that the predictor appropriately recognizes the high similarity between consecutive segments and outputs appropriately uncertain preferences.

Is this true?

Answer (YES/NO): NO